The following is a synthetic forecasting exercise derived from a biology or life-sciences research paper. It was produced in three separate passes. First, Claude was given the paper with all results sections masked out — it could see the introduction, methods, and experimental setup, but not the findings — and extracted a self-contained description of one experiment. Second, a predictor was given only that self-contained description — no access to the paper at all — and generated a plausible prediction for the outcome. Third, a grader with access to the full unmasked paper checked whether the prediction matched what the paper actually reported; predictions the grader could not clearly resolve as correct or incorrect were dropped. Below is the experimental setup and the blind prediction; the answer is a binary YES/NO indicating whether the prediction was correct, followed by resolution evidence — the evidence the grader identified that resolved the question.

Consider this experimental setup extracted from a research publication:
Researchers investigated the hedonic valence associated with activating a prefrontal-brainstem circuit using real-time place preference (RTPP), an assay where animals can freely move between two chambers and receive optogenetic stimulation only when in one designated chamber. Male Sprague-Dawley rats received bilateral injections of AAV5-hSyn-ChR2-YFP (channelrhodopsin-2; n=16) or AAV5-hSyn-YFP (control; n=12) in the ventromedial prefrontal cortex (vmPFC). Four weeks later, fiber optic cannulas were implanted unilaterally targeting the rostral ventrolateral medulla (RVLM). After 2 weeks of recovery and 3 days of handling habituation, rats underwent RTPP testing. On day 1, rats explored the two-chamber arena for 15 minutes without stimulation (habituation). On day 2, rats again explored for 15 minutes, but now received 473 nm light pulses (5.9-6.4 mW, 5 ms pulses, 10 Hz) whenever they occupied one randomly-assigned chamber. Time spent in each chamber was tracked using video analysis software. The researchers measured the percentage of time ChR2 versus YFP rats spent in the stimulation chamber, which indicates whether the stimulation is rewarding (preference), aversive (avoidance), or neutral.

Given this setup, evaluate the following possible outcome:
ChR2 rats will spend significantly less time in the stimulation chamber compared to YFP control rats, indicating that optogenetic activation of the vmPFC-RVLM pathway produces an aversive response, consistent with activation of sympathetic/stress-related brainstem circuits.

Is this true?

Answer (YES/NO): NO